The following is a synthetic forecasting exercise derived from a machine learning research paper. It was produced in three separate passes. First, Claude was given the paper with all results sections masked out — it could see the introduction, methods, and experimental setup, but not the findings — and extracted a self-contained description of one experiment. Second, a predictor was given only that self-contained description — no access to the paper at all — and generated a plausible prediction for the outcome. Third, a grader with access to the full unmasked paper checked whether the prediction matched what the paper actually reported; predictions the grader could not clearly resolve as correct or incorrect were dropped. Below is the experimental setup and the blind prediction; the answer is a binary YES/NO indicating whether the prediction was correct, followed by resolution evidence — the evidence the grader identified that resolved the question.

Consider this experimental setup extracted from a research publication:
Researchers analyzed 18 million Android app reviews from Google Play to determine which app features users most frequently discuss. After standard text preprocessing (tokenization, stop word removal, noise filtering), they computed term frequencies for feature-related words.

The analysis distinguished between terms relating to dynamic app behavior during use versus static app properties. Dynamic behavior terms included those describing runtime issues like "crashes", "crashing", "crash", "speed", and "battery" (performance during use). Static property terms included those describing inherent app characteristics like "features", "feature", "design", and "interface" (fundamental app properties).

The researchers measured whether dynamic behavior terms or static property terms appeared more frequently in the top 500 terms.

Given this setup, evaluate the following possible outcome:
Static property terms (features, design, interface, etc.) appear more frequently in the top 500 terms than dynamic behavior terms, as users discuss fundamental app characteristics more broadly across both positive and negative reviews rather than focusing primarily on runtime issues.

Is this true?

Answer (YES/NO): YES